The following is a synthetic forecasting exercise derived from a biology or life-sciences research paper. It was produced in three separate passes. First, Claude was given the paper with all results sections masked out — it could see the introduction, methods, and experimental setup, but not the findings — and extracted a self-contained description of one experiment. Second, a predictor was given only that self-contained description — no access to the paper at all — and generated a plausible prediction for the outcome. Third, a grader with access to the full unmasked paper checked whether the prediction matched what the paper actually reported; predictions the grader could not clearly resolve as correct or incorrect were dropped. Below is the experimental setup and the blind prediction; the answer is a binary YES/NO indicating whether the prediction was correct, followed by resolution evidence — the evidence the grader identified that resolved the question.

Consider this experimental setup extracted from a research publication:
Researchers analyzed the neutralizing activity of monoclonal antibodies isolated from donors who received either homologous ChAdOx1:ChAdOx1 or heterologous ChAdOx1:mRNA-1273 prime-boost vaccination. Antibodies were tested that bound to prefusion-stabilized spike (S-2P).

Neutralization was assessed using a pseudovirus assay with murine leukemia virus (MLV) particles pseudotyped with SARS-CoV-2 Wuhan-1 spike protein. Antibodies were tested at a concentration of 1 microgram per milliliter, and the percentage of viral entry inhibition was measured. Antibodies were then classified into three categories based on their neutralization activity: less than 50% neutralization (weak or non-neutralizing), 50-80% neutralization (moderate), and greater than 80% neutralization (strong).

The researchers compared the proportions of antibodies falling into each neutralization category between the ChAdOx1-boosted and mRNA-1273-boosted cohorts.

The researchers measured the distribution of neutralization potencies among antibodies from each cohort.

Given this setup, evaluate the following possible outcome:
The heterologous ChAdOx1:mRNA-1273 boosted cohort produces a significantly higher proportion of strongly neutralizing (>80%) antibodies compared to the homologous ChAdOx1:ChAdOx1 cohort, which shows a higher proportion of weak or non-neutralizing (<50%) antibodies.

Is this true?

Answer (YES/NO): NO